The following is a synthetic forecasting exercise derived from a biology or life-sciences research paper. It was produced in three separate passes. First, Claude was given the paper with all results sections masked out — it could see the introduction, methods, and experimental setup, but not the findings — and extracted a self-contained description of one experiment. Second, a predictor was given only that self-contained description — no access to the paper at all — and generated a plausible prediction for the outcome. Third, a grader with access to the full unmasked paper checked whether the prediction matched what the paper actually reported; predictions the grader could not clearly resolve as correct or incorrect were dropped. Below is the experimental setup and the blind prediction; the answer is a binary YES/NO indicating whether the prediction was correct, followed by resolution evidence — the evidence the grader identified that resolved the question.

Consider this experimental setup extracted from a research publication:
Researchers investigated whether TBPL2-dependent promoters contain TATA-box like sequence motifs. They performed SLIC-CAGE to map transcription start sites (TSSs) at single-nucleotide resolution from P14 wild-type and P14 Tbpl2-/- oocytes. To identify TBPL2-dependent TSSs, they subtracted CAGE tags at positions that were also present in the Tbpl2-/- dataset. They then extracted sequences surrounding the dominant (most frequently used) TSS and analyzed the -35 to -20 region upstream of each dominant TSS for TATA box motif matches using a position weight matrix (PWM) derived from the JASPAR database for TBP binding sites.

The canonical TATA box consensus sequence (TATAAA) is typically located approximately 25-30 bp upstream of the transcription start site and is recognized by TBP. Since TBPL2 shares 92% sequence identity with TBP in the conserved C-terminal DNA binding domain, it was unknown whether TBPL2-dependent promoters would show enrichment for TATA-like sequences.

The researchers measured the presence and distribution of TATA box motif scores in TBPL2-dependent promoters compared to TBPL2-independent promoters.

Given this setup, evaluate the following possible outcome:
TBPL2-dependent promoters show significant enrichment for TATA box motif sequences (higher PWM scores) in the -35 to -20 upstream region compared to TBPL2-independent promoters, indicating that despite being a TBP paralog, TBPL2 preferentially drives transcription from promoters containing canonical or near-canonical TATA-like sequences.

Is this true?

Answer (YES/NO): YES